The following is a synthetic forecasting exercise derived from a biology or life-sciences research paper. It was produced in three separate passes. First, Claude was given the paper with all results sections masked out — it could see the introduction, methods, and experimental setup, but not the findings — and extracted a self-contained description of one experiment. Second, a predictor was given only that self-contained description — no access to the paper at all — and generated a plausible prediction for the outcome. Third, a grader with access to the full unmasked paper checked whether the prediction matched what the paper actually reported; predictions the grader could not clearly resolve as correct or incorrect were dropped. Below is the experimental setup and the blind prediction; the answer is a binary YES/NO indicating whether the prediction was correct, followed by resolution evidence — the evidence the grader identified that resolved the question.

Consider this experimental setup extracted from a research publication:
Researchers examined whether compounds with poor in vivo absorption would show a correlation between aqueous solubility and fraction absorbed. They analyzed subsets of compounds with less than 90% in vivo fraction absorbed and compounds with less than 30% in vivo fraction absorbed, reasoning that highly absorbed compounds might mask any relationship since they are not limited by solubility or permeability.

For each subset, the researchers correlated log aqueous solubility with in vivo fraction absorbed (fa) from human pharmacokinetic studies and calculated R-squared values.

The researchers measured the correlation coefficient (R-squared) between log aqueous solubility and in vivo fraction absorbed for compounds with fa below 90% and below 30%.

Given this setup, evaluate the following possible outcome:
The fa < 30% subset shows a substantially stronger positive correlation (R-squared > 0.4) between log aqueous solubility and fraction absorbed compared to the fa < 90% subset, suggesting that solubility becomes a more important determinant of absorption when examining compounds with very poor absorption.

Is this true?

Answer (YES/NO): NO